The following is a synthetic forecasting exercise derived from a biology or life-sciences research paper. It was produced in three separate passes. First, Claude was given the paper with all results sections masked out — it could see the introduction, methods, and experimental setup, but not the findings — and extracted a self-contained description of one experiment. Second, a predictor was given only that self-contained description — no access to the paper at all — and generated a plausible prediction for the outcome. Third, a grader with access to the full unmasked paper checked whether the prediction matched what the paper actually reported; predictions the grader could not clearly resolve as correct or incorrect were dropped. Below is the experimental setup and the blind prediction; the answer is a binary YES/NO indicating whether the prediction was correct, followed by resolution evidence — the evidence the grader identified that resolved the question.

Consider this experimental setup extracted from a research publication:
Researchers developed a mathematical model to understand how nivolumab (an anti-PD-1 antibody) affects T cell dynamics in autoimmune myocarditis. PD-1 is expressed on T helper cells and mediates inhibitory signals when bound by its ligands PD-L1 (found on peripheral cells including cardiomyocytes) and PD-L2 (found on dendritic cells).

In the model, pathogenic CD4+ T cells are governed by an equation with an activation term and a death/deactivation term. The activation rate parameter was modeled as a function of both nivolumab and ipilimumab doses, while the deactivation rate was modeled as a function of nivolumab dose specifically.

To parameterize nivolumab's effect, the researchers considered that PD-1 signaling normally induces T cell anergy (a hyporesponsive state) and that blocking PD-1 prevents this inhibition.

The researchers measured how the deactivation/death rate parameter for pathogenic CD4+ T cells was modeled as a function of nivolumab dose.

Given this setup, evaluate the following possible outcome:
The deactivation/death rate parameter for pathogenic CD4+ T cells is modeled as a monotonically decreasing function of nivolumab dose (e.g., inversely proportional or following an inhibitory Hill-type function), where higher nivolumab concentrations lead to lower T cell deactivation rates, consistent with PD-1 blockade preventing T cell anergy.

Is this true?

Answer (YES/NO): YES